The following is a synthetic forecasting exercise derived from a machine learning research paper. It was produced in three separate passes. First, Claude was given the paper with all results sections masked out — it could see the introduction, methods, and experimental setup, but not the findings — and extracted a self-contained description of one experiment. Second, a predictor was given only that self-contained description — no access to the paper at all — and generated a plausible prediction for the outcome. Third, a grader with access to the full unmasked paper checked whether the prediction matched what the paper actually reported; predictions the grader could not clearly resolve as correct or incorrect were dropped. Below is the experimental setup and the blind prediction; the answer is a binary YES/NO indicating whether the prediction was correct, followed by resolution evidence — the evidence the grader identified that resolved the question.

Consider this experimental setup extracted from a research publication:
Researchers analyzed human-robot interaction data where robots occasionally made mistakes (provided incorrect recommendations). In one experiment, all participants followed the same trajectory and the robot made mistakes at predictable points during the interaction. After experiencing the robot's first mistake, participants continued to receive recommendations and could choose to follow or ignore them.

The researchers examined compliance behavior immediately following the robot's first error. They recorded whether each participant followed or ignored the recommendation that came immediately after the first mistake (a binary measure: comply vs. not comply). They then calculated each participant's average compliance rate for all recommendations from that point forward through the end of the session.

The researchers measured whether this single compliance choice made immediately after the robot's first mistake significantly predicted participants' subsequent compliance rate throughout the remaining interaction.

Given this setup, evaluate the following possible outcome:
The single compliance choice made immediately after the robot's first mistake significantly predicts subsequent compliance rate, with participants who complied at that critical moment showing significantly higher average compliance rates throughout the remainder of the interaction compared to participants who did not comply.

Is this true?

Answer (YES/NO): YES